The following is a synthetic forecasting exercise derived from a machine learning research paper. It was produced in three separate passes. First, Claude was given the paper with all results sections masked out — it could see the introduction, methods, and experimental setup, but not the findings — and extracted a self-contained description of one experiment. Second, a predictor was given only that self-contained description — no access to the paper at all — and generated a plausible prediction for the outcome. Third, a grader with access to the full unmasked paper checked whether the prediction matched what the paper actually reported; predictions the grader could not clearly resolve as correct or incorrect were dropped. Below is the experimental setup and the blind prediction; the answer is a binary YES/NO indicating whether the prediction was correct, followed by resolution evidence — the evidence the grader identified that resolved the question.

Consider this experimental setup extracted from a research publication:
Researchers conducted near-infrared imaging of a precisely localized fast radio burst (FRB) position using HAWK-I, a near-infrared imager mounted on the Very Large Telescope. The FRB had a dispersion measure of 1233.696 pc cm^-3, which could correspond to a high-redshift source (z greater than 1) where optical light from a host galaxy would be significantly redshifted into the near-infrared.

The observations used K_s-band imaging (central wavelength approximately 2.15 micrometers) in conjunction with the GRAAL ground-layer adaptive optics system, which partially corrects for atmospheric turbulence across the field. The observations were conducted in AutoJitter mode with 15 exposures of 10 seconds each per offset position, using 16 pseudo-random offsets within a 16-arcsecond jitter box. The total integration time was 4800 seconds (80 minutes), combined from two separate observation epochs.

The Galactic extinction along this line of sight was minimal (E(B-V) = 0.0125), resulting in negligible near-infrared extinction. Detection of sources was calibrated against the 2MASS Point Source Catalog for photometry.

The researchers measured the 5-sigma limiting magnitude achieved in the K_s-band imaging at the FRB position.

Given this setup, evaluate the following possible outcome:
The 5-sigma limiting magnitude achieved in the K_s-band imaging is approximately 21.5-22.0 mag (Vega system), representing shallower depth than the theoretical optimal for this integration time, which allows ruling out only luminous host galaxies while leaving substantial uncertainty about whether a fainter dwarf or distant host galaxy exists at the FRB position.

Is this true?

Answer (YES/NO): NO